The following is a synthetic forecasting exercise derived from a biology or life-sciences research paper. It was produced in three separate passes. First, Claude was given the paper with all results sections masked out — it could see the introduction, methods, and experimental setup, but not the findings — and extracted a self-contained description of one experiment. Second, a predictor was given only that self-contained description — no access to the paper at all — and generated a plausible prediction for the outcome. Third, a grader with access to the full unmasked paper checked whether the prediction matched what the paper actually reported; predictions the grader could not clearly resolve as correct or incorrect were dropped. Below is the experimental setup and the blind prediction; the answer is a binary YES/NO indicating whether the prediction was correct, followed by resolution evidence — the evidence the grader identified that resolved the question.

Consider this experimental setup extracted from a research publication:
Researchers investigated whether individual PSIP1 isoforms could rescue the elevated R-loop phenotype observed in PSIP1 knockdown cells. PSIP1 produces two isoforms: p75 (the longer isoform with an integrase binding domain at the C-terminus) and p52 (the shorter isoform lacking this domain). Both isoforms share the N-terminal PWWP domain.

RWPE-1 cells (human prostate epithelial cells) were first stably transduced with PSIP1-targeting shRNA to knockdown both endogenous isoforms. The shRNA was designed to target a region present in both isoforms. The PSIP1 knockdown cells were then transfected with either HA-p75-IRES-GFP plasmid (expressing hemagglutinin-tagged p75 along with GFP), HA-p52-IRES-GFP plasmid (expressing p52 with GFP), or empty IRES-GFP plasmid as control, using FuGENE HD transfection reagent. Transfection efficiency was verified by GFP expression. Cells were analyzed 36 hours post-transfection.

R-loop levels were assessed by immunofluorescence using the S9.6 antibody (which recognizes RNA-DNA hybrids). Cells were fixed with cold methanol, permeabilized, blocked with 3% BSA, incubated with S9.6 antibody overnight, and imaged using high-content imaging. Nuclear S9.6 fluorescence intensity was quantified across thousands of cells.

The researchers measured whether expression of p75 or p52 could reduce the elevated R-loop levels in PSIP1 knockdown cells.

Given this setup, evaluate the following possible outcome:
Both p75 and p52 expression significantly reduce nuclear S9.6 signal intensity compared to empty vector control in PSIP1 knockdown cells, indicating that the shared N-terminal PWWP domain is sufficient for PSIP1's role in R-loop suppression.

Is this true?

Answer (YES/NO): YES